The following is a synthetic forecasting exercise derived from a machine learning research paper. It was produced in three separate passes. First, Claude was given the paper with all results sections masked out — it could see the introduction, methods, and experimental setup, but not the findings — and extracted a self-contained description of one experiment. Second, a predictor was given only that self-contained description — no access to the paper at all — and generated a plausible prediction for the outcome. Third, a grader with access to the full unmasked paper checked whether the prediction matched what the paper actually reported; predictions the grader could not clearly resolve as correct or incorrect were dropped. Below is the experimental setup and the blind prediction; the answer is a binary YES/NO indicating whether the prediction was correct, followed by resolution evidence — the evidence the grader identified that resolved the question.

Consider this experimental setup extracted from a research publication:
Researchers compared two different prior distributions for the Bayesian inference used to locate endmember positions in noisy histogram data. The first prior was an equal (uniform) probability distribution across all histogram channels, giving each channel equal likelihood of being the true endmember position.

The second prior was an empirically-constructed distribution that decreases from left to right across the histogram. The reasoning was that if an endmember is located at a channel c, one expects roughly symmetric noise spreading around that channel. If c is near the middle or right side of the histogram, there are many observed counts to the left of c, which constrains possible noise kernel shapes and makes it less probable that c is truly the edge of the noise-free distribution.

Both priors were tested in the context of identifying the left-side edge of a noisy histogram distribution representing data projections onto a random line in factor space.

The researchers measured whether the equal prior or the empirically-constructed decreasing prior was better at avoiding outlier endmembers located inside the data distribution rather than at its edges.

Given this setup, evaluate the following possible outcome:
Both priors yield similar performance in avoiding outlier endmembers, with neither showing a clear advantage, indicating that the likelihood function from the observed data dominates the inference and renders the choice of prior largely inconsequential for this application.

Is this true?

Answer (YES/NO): NO